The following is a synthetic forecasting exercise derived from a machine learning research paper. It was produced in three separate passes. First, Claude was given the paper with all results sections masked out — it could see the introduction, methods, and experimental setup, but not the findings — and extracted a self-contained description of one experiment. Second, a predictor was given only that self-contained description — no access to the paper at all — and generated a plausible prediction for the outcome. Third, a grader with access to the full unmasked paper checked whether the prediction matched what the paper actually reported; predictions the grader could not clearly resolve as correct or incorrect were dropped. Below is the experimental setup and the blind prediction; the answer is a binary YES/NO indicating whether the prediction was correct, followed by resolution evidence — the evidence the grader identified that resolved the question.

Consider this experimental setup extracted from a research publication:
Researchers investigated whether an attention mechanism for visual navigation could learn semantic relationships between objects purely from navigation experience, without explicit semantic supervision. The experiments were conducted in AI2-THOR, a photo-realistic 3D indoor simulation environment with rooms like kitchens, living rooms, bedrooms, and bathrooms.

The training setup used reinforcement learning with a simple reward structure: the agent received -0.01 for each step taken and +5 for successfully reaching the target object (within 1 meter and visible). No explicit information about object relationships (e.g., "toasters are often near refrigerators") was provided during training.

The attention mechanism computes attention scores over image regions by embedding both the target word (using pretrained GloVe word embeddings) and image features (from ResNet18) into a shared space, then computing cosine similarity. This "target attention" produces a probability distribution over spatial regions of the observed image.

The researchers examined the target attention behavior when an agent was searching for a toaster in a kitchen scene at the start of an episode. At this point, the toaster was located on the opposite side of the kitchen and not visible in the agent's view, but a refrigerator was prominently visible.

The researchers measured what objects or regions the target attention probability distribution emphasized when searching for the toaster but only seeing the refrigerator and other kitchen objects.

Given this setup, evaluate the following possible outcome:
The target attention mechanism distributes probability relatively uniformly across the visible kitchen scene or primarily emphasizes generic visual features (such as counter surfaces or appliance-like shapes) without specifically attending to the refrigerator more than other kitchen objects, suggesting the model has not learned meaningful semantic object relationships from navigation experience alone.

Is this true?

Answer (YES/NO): NO